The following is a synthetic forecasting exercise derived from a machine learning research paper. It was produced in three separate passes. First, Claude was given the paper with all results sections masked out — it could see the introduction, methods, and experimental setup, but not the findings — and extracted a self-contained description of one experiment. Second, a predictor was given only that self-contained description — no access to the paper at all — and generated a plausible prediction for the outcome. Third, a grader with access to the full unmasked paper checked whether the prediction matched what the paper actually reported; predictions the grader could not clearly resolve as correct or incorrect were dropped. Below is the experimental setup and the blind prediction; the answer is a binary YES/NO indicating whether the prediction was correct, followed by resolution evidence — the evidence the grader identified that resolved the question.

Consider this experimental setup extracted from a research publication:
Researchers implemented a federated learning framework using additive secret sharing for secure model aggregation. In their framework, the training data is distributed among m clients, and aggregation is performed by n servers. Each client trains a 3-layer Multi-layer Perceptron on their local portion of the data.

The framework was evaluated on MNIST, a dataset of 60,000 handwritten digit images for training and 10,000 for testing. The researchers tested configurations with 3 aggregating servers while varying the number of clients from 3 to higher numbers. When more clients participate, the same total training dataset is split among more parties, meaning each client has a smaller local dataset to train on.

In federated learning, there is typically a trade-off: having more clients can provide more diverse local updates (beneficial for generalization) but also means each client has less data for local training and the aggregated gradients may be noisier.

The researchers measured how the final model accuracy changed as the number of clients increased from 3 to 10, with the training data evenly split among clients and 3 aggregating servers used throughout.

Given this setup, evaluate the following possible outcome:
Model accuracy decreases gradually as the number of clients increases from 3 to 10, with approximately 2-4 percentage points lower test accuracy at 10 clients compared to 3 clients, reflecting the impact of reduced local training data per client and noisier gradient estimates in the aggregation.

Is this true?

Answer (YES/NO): NO